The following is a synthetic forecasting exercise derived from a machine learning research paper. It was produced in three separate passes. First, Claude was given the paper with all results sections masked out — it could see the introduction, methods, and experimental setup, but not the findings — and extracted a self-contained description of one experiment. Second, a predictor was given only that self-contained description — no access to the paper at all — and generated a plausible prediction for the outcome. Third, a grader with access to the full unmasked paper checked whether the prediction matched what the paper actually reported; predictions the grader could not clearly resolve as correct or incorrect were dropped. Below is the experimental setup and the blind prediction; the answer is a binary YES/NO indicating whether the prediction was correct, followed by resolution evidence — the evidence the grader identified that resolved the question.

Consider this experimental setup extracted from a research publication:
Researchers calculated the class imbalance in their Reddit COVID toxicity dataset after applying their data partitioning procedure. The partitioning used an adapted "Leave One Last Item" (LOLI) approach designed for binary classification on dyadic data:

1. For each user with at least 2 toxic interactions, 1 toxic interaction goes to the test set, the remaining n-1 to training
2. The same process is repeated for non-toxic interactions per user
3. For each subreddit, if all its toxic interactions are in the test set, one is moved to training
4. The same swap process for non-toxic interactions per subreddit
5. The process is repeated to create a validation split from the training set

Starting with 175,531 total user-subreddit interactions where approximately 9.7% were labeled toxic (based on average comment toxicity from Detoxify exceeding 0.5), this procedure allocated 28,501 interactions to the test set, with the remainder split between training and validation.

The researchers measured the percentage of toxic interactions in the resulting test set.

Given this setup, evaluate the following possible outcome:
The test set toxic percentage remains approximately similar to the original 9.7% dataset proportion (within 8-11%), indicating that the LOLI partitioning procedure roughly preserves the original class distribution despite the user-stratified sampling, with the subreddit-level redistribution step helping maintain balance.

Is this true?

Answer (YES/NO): NO